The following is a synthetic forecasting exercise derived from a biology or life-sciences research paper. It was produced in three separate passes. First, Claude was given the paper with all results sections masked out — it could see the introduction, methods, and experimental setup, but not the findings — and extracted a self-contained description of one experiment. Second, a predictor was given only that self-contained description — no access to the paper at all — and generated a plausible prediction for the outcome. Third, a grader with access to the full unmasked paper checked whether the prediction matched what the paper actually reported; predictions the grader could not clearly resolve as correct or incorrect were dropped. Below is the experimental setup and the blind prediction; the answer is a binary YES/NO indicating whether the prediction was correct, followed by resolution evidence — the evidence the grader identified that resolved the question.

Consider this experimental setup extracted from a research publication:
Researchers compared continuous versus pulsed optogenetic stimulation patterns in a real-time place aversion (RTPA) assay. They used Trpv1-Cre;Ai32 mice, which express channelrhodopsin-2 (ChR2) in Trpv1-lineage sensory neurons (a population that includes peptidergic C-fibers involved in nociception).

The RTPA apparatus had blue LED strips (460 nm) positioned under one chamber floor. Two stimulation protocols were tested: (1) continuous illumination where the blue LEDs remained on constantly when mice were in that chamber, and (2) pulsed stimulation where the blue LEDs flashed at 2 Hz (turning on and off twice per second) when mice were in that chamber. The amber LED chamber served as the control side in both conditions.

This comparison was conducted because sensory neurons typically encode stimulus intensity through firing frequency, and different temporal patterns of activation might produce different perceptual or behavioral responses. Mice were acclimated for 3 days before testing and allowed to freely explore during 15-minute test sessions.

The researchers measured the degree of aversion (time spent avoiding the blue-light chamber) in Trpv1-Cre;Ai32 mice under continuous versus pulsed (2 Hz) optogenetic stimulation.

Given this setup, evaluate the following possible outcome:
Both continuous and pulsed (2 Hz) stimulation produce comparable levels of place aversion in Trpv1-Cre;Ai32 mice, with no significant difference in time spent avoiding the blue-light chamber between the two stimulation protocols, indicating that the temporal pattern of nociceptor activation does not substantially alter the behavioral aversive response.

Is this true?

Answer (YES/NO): NO